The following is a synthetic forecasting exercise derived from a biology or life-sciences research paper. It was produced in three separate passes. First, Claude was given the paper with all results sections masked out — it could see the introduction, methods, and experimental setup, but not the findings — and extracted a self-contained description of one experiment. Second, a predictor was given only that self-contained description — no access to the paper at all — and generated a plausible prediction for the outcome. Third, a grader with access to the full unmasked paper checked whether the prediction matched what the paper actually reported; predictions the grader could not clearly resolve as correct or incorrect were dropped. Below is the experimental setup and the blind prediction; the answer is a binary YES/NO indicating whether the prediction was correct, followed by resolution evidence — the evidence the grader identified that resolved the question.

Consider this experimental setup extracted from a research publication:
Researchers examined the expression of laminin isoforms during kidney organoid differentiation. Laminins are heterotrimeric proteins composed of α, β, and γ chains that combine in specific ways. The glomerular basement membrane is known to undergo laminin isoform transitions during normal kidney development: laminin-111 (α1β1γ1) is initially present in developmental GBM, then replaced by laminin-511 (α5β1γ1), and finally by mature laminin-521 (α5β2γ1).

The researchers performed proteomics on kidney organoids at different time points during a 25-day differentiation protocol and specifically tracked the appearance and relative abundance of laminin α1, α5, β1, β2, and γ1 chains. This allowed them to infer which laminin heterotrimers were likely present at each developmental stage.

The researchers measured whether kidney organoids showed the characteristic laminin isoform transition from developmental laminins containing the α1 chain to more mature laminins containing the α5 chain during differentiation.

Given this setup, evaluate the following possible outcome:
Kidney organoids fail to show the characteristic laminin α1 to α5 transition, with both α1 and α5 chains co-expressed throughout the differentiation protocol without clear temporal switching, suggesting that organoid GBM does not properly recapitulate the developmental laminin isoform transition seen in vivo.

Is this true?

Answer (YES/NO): NO